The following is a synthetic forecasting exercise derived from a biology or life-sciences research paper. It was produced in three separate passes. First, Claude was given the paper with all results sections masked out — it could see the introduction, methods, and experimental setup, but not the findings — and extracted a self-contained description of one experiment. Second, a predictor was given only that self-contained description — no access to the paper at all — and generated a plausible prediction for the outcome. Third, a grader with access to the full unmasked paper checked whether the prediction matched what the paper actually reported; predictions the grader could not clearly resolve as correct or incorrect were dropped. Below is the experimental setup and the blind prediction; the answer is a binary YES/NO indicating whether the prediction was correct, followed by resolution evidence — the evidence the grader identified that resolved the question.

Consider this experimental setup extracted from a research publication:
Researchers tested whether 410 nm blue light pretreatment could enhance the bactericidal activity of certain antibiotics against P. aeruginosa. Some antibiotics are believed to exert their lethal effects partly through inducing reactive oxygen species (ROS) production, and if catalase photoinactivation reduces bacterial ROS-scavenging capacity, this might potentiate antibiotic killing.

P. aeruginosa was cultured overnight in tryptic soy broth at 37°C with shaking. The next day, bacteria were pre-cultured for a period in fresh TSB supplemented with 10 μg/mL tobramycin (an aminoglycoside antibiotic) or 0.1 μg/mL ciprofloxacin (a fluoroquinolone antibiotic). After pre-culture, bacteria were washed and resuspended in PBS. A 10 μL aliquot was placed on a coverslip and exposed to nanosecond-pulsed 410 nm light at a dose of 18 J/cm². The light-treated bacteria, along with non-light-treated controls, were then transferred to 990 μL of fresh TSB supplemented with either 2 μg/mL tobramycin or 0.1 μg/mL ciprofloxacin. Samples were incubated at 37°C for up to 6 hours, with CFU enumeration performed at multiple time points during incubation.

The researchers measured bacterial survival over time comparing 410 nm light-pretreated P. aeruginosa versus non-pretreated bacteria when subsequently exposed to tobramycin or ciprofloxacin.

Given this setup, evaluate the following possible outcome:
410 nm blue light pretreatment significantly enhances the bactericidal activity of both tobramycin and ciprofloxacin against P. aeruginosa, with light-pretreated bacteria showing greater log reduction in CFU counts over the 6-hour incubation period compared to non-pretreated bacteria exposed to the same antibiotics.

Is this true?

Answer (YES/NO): NO